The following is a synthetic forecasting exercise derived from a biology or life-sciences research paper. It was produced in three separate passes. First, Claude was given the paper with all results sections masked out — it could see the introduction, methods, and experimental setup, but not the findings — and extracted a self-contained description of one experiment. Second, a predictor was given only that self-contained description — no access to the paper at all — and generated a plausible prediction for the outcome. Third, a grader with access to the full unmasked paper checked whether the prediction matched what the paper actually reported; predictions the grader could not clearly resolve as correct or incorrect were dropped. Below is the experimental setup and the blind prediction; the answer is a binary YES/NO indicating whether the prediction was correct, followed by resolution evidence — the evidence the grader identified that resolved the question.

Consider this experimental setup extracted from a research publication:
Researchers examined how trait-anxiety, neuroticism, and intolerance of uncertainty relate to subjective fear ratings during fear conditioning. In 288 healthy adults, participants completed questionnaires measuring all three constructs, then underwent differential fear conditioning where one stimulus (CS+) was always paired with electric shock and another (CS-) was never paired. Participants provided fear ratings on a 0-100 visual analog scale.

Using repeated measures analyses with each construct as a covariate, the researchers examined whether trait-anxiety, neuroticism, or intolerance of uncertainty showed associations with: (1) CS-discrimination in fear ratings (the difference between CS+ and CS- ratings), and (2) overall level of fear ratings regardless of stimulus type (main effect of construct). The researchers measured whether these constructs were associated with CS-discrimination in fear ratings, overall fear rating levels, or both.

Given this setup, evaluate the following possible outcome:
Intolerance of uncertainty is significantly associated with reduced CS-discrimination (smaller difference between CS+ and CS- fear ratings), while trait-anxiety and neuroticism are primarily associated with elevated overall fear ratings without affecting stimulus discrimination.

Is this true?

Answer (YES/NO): NO